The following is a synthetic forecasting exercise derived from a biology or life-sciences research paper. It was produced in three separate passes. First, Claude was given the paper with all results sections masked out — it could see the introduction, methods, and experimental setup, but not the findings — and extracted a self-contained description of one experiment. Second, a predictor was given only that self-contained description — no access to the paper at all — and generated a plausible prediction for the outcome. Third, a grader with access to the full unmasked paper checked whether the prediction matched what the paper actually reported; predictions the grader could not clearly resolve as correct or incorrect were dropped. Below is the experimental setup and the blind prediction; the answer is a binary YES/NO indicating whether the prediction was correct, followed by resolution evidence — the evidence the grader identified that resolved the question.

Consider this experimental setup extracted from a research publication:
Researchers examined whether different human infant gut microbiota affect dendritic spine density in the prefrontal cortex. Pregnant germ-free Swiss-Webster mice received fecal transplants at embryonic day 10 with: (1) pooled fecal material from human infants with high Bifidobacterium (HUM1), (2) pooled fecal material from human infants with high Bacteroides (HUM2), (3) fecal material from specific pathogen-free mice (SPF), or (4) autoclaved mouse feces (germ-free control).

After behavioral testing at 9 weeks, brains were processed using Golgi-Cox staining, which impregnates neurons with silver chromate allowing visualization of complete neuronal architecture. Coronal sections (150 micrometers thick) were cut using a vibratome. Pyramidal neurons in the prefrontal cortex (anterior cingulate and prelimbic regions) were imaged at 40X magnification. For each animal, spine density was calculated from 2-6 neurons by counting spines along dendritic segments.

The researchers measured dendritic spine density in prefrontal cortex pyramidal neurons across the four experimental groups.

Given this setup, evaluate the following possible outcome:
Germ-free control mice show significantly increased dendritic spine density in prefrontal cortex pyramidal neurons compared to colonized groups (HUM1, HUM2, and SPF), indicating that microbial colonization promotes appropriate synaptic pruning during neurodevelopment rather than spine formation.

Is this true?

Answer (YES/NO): NO